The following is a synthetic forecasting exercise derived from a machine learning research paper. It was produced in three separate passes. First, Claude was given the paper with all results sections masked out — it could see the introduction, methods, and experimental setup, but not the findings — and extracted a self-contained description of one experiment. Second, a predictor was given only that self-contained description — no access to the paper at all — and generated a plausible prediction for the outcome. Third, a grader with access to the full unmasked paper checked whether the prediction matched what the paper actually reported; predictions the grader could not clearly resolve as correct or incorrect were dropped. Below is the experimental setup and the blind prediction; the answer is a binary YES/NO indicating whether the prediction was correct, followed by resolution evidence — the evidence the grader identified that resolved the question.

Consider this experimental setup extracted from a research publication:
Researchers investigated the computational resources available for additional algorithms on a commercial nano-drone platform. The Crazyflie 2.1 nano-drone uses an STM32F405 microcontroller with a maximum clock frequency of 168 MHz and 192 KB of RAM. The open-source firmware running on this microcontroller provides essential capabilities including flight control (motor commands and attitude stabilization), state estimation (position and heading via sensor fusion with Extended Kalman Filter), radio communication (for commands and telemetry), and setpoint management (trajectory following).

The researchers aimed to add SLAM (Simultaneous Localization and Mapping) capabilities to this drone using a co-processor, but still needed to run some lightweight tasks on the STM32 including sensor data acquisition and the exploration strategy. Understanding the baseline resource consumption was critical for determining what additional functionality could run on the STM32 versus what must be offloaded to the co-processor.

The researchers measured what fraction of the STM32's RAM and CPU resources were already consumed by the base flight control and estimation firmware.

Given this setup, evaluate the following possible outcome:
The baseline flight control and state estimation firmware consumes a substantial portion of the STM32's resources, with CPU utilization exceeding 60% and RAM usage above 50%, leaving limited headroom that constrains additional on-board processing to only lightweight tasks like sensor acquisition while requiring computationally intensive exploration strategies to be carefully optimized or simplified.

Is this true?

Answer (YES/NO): NO